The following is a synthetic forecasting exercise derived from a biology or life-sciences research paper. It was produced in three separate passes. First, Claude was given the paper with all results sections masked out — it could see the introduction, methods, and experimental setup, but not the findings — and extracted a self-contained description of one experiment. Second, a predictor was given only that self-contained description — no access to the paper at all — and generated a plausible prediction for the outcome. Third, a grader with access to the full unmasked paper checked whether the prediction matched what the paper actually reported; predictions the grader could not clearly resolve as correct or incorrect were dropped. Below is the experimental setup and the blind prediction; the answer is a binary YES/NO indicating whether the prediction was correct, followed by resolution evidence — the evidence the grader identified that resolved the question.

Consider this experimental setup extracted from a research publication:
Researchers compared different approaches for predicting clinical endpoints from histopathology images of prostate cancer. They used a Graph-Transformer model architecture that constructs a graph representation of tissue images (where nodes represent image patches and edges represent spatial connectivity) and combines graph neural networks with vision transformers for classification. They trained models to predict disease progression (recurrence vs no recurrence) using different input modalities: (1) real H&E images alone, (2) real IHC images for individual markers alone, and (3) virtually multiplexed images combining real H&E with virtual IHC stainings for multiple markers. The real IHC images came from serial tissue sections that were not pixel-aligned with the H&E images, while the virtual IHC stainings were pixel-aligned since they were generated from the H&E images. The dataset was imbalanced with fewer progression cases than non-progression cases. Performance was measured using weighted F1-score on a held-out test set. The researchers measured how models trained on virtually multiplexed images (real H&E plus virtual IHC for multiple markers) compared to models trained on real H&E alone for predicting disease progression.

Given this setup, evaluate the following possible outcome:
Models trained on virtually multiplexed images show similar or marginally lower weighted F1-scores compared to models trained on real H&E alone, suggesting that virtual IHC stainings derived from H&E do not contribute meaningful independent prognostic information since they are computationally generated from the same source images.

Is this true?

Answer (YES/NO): NO